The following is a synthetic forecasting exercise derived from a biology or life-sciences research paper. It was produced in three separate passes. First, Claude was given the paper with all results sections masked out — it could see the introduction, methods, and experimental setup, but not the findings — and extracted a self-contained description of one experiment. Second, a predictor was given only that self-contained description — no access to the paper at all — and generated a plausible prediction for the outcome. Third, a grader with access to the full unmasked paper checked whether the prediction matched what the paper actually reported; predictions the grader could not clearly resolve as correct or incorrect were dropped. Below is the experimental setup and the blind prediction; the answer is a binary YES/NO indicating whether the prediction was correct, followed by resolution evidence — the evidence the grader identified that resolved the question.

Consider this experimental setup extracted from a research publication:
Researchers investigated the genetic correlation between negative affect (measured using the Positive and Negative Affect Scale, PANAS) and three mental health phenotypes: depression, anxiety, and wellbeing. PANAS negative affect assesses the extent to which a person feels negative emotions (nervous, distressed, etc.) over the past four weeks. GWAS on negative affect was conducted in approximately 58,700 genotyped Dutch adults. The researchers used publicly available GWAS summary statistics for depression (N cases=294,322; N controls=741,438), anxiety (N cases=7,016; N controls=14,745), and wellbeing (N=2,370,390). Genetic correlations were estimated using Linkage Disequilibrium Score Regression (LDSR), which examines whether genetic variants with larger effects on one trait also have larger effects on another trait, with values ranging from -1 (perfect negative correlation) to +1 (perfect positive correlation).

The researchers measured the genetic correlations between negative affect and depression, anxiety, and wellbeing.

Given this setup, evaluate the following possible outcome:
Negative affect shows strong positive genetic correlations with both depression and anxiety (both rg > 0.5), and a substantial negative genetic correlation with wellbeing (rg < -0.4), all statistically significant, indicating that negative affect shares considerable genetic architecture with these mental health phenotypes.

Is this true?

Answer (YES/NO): YES